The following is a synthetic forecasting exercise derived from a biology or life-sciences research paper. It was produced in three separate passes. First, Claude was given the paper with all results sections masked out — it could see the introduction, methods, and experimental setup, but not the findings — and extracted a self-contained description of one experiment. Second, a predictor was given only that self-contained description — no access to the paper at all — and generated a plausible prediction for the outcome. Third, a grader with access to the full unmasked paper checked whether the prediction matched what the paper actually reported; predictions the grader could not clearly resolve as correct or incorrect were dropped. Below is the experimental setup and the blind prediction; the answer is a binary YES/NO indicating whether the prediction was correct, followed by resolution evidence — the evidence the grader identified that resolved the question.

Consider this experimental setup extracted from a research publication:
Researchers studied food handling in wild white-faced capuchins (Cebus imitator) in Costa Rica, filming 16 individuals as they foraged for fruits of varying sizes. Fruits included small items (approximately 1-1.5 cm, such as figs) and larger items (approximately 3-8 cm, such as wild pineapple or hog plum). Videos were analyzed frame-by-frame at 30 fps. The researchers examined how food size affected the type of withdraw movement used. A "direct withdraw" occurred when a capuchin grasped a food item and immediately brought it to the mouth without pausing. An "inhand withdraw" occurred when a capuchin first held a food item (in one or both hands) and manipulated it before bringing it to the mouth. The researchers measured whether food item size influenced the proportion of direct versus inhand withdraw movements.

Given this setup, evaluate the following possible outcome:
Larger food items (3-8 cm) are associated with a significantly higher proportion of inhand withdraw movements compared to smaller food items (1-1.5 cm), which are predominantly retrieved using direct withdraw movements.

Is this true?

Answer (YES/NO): YES